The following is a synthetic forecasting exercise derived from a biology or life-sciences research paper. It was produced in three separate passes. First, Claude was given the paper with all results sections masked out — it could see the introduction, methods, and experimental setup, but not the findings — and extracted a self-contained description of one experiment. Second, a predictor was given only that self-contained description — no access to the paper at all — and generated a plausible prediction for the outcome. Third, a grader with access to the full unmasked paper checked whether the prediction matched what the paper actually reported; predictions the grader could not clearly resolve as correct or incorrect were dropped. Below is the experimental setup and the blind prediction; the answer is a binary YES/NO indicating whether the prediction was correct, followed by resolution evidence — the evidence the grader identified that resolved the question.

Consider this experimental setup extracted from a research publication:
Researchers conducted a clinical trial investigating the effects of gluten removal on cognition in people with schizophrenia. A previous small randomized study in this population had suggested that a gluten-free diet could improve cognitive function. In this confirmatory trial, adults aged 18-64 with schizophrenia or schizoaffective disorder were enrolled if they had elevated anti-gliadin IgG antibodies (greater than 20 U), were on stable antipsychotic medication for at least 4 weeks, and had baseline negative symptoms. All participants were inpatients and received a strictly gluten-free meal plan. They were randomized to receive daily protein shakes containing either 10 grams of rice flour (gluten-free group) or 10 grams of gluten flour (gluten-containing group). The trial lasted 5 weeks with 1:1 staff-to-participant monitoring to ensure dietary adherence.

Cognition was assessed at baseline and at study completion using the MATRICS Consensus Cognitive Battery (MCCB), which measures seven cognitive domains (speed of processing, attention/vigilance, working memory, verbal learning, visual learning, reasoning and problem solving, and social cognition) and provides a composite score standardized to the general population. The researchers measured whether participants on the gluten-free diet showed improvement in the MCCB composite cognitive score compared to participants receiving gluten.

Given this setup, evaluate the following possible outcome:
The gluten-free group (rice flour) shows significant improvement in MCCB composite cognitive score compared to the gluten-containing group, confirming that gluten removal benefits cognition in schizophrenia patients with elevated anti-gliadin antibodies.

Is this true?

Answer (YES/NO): NO